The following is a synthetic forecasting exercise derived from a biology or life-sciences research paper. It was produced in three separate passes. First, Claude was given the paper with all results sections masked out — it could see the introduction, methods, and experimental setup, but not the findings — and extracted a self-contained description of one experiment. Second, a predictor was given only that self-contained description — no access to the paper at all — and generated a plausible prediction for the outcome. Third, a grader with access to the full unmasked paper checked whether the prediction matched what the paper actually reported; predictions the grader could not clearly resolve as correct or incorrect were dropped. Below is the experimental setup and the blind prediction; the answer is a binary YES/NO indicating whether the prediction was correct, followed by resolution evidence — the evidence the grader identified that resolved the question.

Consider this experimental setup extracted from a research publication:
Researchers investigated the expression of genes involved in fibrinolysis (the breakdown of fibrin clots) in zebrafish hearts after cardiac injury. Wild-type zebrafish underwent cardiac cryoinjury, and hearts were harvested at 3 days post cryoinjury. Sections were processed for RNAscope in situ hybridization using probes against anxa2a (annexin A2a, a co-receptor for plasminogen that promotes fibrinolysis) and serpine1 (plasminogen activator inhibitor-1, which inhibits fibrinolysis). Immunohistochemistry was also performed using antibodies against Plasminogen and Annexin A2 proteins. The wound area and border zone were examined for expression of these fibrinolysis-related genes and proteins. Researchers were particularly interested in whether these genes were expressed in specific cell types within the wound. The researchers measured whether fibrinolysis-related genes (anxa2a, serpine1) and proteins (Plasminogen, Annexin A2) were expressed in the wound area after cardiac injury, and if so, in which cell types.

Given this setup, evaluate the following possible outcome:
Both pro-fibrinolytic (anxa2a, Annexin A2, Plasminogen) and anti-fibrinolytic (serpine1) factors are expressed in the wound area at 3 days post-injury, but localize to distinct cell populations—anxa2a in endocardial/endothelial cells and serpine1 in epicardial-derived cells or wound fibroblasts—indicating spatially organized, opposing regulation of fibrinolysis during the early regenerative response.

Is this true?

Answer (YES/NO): NO